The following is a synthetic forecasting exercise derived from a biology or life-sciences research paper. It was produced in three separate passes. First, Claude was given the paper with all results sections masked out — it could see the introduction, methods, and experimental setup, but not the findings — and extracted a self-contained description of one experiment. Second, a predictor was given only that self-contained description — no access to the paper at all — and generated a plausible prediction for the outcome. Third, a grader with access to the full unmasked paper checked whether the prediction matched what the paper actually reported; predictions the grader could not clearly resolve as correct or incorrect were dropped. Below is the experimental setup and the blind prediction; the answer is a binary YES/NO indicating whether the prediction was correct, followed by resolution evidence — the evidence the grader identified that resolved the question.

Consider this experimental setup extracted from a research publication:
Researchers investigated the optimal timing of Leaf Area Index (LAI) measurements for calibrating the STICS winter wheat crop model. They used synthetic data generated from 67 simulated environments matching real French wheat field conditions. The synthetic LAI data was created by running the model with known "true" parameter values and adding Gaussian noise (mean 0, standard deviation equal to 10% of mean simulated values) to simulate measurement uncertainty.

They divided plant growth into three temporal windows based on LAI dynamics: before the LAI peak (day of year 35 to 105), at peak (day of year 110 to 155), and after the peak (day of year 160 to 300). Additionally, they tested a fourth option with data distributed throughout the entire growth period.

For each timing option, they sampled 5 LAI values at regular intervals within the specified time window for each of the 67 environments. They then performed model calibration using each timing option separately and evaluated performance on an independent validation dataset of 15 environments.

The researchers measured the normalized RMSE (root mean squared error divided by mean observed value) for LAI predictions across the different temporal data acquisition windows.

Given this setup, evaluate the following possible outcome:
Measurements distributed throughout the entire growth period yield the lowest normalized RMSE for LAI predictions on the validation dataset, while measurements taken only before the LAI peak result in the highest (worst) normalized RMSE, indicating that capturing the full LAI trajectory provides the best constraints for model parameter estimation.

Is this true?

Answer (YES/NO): NO